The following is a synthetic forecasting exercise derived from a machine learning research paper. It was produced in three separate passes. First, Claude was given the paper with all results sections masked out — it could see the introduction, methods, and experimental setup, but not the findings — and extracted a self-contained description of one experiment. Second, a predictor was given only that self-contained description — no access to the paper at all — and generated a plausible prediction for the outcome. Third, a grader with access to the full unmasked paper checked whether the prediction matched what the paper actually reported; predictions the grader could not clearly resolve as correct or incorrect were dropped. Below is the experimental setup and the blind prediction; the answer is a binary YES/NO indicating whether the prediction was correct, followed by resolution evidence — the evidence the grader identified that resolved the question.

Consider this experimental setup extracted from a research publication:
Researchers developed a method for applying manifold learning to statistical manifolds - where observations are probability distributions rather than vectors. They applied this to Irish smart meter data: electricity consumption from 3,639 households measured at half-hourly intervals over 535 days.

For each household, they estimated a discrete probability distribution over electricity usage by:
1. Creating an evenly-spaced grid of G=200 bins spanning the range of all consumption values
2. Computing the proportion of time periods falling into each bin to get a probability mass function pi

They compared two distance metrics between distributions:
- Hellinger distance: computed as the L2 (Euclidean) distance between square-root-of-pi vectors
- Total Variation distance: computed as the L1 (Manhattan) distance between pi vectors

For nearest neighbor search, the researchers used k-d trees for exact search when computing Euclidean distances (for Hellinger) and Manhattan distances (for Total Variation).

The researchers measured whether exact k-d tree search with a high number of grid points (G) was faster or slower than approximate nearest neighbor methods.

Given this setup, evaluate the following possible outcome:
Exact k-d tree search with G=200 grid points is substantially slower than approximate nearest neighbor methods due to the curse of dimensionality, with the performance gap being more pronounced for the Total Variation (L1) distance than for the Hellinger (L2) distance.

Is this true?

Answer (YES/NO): NO